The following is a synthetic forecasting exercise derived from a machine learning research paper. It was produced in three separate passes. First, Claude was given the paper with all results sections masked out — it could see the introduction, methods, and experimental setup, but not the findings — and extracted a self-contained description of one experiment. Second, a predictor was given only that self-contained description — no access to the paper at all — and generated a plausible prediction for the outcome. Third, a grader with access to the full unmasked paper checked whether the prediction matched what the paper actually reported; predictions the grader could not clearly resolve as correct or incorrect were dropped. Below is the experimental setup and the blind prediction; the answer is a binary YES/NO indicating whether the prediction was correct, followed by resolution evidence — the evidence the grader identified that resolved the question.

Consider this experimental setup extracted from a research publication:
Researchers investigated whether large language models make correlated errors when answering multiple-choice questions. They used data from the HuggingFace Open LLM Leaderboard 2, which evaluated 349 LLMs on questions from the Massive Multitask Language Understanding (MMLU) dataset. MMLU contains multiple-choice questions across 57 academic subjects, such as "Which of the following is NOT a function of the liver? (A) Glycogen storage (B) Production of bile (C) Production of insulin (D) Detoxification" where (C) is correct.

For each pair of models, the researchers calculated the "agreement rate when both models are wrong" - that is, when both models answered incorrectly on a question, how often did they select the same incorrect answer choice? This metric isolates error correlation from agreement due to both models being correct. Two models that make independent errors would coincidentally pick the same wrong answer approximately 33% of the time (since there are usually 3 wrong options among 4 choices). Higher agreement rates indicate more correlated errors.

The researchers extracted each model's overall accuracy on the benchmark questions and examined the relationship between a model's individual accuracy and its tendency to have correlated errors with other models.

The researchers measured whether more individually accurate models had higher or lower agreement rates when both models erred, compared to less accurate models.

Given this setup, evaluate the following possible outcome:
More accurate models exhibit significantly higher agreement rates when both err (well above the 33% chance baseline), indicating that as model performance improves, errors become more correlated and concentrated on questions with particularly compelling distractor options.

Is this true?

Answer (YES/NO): YES